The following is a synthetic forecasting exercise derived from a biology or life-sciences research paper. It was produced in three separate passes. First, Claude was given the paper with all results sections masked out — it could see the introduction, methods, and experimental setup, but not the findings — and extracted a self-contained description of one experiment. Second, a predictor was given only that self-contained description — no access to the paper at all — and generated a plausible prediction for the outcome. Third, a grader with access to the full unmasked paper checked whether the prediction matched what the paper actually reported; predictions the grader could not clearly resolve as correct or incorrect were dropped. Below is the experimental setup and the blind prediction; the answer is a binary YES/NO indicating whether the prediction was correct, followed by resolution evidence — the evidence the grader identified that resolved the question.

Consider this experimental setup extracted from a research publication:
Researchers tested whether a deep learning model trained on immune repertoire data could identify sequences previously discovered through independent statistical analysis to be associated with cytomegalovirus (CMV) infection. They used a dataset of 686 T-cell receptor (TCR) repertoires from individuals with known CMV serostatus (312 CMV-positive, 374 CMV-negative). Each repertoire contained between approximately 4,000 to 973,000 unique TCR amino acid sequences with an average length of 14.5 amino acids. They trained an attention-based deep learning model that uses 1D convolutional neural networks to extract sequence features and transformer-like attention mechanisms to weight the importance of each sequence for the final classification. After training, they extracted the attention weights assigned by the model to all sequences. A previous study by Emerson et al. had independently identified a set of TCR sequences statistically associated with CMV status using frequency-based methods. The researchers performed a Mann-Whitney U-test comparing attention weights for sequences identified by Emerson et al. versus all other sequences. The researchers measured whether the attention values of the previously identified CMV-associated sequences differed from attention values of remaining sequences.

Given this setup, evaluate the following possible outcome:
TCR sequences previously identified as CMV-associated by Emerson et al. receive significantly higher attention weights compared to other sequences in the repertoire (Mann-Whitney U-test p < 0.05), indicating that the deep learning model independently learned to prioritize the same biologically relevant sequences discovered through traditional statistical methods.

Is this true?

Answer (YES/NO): YES